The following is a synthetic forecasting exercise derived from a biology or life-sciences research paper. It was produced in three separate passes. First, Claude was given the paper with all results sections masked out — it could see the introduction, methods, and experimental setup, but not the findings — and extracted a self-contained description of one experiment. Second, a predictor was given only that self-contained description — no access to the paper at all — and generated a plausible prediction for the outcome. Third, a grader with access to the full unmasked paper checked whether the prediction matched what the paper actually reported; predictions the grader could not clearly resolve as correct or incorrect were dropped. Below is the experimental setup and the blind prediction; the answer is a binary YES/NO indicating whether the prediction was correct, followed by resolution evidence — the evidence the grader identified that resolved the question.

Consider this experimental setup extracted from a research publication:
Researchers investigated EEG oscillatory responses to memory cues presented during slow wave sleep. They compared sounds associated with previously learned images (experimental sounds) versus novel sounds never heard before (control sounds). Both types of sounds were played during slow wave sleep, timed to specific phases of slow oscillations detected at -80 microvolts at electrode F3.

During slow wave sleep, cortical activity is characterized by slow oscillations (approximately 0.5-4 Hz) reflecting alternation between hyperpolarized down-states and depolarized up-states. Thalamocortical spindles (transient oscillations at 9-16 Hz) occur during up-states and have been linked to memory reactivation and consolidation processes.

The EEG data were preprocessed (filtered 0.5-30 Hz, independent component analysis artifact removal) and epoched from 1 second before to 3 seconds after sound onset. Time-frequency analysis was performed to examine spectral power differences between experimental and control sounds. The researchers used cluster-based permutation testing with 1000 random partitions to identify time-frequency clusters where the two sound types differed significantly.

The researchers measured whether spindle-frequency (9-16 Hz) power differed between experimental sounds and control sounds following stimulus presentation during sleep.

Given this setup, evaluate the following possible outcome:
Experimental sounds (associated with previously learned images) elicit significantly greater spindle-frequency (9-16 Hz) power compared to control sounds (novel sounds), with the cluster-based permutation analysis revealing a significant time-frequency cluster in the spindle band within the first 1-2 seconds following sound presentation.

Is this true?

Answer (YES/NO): NO